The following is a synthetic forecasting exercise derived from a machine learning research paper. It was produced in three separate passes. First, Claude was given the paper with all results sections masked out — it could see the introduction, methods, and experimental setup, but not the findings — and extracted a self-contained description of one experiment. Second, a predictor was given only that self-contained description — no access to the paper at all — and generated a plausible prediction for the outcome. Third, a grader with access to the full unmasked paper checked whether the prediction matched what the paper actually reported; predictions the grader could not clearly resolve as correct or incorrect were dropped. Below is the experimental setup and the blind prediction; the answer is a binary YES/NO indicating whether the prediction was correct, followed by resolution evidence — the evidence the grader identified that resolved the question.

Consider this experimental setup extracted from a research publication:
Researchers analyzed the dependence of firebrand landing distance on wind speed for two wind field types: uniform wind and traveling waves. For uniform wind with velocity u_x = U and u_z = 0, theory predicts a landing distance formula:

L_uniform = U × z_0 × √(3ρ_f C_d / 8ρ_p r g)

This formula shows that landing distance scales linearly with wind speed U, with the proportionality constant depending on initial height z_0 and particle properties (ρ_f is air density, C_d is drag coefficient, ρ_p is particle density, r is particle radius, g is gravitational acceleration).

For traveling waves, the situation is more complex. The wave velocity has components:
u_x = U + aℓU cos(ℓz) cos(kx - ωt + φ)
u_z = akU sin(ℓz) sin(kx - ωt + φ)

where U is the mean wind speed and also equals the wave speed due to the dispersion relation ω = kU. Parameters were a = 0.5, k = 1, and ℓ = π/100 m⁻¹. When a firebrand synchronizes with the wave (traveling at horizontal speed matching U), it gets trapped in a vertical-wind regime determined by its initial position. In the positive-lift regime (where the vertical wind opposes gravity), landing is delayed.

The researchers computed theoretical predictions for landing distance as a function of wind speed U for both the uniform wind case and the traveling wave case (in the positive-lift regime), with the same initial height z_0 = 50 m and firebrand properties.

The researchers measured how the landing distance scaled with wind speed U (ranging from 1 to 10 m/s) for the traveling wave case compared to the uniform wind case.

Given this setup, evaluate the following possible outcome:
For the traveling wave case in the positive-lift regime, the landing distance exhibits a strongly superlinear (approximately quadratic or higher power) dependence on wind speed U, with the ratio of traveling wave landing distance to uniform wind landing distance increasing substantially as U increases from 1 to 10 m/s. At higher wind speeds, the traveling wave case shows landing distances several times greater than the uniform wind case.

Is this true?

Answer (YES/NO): YES